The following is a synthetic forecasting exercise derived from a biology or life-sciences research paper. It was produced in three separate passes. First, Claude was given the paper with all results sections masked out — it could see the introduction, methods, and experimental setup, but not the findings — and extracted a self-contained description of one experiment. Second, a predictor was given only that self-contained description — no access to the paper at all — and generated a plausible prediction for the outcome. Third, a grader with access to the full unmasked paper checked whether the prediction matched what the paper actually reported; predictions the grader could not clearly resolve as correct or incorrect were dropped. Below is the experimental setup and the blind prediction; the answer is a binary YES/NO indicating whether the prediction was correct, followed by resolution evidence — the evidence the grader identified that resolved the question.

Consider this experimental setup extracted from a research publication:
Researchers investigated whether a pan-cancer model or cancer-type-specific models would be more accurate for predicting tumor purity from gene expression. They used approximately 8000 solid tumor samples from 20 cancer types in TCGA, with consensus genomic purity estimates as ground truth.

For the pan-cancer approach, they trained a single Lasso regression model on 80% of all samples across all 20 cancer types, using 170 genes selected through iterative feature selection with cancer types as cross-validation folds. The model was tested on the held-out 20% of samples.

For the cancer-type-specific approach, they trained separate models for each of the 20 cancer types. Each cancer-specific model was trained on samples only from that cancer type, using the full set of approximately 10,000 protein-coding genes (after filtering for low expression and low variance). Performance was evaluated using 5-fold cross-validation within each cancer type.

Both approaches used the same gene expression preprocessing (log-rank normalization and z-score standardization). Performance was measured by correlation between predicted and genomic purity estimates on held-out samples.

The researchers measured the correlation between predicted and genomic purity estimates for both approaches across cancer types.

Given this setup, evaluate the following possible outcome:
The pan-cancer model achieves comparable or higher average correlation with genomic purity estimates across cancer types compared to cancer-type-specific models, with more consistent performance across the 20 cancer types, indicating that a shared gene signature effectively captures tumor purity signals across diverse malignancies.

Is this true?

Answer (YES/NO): YES